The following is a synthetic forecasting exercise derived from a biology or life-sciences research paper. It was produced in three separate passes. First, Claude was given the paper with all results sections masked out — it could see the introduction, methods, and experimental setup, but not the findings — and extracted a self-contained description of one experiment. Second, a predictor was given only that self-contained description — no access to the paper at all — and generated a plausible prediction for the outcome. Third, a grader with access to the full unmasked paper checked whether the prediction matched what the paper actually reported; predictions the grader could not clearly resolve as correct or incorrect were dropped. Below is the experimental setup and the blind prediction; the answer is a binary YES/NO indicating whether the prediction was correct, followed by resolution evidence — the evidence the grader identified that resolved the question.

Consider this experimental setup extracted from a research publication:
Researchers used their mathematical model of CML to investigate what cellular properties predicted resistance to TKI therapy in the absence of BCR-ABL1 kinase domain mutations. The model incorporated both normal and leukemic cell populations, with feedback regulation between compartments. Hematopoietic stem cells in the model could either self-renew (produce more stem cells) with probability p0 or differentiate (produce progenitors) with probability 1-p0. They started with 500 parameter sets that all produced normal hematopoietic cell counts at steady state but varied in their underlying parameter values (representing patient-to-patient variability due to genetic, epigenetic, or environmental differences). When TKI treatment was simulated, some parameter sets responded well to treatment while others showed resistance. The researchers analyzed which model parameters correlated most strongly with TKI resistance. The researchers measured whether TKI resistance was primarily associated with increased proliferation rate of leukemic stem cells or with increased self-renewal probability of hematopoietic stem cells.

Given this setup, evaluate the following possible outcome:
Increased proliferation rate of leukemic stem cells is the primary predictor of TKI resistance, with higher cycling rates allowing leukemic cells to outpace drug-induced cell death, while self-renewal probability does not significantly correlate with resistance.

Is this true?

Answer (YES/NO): NO